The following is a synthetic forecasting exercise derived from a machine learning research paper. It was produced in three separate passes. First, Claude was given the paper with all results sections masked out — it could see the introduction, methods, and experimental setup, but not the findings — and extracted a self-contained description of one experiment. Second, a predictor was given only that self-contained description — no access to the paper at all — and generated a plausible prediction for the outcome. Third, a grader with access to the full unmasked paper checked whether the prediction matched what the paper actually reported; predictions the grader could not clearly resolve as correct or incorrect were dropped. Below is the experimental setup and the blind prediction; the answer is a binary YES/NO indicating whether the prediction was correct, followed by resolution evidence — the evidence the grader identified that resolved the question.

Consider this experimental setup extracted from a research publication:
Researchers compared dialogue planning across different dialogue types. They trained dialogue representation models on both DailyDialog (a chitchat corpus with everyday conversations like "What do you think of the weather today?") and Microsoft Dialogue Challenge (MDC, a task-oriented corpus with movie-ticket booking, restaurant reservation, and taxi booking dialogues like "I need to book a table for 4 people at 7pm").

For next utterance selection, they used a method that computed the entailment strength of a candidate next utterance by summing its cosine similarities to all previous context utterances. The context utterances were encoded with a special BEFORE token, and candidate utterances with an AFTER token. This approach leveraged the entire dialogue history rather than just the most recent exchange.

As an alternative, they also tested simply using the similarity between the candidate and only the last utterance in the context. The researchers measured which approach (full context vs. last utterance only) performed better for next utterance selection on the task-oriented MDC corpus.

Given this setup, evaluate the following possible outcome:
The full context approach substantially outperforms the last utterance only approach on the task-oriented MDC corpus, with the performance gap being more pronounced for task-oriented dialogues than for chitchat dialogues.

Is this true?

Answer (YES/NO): NO